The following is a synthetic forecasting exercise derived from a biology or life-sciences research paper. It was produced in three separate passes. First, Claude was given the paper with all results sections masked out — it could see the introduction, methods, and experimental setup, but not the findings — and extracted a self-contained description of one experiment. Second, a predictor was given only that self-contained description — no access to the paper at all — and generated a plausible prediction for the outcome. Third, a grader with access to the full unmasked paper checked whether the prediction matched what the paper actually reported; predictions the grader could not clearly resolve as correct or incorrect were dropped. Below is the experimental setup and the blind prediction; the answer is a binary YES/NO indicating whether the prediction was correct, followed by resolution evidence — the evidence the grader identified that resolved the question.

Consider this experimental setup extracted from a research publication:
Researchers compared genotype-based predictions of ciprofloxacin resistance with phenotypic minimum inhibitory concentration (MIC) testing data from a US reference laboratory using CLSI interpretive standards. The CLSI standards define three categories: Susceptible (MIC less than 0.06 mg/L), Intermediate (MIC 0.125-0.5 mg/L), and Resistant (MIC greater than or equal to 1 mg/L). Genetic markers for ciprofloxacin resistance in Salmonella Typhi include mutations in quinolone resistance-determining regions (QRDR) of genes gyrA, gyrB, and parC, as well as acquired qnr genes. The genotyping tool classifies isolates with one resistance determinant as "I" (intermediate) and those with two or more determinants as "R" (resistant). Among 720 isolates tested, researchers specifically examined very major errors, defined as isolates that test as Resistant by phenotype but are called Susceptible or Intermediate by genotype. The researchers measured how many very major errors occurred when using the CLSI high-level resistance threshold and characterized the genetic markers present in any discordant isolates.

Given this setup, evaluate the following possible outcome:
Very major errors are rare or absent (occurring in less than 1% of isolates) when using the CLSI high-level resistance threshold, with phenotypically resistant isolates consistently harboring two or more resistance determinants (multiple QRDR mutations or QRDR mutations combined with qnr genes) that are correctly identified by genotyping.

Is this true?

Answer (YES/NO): NO